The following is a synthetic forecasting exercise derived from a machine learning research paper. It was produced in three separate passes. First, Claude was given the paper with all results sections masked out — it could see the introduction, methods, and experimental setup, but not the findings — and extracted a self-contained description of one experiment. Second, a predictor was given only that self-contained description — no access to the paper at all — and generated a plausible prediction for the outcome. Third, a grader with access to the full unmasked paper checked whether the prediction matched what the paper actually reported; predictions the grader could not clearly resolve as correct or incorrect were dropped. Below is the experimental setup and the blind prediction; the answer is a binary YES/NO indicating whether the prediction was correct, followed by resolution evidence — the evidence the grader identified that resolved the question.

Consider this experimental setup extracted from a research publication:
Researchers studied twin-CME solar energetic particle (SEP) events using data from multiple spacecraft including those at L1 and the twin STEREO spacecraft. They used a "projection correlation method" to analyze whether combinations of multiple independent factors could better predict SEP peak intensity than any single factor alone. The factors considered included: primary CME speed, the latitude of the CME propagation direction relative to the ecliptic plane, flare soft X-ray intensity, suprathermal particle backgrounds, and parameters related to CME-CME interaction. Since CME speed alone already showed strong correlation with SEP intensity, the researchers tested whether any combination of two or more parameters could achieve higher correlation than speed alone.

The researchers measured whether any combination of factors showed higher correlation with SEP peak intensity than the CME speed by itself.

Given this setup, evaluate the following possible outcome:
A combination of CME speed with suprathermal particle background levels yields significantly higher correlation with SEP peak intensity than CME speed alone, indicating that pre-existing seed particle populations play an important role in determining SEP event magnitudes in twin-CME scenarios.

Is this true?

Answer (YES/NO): NO